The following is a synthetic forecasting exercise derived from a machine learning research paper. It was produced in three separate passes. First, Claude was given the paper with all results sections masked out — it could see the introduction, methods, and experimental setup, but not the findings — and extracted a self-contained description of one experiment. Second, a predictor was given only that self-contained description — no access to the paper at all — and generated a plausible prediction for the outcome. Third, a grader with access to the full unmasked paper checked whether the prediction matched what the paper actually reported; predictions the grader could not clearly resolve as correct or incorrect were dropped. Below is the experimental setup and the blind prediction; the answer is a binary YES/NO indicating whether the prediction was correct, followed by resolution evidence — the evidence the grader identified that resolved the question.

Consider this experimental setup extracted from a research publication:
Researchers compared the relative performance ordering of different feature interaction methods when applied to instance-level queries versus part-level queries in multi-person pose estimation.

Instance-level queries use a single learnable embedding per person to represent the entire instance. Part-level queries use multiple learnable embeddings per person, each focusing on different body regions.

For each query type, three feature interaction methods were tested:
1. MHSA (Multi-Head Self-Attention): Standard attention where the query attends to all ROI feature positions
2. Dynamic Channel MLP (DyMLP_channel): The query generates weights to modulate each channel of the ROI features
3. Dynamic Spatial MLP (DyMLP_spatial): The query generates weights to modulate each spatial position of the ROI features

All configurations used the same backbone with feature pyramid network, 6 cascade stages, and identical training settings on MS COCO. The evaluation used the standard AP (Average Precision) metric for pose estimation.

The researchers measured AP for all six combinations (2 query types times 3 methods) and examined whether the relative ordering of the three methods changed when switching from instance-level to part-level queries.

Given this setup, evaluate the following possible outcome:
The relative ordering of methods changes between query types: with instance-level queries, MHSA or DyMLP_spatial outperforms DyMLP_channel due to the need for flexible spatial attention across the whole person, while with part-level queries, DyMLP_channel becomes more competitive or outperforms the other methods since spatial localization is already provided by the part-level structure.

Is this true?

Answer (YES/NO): YES